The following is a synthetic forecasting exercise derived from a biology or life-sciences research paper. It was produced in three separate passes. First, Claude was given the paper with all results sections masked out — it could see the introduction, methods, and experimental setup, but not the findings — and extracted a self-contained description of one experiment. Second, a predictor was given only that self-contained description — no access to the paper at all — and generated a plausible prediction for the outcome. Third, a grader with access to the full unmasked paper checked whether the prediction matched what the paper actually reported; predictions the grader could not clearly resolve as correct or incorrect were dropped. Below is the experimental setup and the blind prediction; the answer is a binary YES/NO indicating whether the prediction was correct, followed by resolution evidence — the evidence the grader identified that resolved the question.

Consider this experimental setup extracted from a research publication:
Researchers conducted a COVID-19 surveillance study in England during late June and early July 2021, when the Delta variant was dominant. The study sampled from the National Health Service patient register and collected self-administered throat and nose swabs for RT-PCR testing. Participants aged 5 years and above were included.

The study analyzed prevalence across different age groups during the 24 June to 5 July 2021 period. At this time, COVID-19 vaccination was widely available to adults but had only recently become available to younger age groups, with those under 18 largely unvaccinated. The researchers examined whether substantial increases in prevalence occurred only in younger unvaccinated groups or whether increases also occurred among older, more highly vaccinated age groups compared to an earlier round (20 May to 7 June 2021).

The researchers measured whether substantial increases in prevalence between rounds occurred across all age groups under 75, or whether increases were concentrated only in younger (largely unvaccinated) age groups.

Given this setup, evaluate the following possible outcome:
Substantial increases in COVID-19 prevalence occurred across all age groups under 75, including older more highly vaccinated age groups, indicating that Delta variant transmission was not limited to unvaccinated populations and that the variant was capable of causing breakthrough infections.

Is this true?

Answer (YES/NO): YES